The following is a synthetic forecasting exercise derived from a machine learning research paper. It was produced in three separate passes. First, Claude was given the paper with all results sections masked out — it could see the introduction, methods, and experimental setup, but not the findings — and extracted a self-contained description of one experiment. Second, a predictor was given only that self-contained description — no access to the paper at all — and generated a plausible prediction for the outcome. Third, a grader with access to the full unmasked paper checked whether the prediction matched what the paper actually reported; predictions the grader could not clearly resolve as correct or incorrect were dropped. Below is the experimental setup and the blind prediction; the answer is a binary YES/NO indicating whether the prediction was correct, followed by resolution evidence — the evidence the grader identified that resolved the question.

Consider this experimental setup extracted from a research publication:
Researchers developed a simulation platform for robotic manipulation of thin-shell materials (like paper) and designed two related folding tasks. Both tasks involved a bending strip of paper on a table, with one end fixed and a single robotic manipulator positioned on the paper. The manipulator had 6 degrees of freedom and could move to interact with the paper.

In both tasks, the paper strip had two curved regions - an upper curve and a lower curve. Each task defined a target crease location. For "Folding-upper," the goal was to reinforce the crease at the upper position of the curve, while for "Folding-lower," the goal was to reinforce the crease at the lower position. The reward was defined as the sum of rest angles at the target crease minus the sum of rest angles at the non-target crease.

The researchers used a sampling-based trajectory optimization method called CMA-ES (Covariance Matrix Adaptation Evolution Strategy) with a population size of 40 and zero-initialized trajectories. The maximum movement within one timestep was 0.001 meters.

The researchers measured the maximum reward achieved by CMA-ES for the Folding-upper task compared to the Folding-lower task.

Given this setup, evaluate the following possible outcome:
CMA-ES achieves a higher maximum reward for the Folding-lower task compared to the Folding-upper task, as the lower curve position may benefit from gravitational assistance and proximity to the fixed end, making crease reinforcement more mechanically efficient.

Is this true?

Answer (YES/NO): YES